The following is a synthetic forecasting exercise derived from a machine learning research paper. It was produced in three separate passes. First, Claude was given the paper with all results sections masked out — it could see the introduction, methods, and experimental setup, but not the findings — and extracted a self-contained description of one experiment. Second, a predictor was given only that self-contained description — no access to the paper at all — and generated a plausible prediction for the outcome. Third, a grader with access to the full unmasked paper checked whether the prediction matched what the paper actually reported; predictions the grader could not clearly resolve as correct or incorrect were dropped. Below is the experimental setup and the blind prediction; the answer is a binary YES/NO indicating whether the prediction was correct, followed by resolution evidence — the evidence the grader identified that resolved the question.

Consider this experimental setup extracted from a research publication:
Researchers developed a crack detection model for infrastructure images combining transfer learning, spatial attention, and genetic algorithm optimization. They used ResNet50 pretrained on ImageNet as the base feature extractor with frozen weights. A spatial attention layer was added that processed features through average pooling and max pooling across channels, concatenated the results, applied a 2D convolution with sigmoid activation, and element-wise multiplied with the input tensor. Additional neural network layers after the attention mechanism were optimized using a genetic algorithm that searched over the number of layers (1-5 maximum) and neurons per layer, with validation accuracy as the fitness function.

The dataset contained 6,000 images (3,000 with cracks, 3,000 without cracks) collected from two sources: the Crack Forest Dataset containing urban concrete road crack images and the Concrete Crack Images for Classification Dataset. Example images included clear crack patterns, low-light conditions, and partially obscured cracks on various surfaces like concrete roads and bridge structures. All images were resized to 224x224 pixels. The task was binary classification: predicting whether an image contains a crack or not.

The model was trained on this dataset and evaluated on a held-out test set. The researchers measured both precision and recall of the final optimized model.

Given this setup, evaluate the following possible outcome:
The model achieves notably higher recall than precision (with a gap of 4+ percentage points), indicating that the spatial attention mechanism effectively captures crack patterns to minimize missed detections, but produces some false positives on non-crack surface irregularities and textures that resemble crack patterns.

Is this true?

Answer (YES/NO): NO